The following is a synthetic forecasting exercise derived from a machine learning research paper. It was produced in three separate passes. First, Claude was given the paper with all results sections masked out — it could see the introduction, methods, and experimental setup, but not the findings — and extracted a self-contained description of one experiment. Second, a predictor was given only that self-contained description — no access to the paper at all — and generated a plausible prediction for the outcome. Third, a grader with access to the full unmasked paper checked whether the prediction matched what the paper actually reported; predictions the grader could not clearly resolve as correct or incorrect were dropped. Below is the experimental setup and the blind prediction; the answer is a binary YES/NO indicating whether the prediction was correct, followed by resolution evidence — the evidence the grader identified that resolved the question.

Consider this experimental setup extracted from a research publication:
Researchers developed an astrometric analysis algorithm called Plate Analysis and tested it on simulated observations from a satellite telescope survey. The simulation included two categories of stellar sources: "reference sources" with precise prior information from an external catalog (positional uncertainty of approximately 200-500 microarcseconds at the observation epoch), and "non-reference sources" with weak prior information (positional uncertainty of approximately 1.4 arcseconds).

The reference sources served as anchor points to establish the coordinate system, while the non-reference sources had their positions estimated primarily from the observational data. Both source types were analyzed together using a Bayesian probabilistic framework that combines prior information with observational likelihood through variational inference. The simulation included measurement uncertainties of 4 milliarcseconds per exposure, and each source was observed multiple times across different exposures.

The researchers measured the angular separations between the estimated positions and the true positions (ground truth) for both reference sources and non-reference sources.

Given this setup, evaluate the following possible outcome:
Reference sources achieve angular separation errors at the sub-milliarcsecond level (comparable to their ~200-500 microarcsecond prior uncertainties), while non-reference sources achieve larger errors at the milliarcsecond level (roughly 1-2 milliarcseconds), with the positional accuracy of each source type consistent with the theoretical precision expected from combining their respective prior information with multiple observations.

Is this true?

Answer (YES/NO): YES